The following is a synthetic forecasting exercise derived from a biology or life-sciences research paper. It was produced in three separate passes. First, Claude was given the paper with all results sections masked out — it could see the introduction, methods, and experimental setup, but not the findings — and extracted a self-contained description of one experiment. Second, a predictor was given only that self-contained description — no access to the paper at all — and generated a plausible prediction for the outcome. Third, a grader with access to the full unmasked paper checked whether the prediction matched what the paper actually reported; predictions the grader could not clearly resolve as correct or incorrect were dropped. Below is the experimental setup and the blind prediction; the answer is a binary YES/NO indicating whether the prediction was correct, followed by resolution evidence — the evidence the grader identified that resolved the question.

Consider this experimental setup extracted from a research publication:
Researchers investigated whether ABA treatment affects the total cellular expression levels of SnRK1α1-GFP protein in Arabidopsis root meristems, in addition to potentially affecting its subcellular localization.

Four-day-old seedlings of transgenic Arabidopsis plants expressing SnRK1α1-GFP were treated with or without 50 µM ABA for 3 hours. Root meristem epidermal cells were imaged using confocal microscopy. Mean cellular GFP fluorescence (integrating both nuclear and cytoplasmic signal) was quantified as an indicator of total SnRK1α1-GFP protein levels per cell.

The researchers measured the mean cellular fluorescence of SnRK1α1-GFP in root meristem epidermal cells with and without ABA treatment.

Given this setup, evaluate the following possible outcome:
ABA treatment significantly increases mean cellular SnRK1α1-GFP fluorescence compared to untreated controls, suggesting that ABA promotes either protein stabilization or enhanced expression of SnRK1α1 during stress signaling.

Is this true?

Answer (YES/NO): NO